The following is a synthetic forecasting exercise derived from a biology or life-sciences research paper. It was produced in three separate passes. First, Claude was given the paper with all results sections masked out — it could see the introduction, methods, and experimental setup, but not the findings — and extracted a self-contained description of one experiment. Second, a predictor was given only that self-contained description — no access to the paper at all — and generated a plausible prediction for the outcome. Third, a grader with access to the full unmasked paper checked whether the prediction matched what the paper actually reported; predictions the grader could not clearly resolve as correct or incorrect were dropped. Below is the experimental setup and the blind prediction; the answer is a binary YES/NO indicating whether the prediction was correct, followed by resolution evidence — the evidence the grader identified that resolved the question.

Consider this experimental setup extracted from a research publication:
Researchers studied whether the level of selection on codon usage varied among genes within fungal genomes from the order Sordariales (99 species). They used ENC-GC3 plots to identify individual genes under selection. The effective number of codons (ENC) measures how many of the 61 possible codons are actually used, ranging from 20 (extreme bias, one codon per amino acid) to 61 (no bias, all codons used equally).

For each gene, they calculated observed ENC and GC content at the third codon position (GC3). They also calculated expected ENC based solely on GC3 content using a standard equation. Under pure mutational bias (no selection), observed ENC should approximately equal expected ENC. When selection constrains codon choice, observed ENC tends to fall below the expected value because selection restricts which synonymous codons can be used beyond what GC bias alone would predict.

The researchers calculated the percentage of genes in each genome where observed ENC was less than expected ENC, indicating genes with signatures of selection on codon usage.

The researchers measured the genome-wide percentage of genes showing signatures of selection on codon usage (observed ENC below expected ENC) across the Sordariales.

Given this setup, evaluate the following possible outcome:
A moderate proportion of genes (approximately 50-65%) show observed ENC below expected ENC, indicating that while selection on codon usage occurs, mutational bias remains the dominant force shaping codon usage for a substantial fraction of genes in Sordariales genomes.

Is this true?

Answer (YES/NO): NO